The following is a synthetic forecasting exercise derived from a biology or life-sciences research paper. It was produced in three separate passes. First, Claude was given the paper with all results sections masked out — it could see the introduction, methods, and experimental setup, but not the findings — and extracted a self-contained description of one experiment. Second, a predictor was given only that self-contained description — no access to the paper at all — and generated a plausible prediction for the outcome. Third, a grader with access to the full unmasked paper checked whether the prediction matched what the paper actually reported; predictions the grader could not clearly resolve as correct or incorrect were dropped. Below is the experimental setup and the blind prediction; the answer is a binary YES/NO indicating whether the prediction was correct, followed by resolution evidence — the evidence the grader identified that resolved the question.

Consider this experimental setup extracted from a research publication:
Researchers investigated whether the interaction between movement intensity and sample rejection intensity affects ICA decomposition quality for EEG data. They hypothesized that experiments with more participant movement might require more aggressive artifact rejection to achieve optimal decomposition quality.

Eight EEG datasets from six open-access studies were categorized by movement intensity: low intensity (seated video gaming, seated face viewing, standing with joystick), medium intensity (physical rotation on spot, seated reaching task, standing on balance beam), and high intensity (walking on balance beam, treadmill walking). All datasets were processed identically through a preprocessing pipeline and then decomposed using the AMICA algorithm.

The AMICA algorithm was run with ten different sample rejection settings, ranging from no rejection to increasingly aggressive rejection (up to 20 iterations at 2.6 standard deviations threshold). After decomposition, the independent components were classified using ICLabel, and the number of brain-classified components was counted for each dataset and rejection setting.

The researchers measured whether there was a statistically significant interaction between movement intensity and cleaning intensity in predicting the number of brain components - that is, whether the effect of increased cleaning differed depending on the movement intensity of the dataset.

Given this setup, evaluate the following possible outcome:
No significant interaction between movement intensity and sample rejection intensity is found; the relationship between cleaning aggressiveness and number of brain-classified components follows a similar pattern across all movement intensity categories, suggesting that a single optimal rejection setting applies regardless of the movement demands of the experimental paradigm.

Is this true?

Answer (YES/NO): NO